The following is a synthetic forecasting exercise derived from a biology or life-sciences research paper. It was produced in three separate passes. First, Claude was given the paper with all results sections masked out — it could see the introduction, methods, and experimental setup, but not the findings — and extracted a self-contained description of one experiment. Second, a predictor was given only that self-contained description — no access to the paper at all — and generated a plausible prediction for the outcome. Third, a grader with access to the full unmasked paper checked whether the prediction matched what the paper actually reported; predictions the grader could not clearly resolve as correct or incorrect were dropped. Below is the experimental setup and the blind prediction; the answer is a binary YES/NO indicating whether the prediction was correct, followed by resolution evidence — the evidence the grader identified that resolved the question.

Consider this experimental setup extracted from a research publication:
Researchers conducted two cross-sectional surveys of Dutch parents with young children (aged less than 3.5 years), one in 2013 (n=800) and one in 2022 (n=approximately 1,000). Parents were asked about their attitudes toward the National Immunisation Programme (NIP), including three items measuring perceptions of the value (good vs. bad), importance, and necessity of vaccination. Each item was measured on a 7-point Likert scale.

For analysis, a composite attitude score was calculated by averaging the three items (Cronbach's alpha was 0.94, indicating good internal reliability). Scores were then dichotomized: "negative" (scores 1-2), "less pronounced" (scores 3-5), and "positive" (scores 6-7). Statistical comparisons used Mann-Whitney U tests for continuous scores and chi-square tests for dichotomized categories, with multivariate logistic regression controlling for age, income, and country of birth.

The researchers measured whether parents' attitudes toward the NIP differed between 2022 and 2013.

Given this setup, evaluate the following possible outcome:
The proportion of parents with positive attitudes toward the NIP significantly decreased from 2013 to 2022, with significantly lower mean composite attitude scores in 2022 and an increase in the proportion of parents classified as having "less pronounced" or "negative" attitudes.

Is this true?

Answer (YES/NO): NO